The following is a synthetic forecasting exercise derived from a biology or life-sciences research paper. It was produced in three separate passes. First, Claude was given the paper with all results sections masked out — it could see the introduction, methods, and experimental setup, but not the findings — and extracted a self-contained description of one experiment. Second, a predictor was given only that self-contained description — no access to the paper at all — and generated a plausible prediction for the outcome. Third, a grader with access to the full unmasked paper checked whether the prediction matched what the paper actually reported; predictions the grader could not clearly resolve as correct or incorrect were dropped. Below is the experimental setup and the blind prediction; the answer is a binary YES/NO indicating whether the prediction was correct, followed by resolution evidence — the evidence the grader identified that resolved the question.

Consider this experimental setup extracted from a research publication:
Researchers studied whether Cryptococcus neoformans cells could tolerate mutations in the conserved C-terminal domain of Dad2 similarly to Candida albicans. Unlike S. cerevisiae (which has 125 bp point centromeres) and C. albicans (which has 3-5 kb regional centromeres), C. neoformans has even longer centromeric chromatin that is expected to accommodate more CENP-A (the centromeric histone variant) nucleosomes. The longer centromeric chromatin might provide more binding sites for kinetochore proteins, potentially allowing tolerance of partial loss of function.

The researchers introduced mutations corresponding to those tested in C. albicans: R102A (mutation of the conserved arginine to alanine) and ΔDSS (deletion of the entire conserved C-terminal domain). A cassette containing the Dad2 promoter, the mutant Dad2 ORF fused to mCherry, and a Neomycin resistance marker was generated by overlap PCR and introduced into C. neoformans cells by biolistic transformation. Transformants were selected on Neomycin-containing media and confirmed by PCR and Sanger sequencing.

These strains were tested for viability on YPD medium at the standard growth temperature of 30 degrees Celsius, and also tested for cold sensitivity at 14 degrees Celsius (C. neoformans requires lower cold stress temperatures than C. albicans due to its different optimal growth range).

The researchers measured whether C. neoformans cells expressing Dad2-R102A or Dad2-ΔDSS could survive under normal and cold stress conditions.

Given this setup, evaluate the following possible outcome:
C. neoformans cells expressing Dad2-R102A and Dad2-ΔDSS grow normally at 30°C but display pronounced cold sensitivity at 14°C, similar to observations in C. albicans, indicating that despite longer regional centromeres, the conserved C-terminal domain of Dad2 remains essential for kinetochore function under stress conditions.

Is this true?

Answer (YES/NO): NO